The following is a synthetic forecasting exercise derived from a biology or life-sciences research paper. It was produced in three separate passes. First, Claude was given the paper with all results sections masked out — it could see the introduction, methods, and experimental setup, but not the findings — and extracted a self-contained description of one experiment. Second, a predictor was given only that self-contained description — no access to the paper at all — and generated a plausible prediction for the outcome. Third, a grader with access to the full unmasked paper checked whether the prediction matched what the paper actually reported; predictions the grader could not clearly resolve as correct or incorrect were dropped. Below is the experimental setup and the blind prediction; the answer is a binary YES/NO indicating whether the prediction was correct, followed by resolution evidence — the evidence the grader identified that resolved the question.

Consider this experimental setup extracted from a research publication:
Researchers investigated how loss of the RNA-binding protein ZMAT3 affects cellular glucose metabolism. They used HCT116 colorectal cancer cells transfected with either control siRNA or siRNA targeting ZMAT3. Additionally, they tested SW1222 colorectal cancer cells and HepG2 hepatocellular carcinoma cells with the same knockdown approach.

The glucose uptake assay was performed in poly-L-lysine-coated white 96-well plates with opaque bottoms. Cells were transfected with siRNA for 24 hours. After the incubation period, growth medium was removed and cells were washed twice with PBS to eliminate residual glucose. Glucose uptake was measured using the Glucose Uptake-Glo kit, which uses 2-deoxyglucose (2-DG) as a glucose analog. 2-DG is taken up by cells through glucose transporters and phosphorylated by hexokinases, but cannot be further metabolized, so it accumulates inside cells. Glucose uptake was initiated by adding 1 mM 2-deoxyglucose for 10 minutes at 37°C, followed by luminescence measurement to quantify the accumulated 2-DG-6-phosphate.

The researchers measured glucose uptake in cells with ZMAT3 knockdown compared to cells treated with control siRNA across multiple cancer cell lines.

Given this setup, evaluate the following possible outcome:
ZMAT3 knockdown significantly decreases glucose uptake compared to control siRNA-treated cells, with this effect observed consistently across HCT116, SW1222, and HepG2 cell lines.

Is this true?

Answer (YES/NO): NO